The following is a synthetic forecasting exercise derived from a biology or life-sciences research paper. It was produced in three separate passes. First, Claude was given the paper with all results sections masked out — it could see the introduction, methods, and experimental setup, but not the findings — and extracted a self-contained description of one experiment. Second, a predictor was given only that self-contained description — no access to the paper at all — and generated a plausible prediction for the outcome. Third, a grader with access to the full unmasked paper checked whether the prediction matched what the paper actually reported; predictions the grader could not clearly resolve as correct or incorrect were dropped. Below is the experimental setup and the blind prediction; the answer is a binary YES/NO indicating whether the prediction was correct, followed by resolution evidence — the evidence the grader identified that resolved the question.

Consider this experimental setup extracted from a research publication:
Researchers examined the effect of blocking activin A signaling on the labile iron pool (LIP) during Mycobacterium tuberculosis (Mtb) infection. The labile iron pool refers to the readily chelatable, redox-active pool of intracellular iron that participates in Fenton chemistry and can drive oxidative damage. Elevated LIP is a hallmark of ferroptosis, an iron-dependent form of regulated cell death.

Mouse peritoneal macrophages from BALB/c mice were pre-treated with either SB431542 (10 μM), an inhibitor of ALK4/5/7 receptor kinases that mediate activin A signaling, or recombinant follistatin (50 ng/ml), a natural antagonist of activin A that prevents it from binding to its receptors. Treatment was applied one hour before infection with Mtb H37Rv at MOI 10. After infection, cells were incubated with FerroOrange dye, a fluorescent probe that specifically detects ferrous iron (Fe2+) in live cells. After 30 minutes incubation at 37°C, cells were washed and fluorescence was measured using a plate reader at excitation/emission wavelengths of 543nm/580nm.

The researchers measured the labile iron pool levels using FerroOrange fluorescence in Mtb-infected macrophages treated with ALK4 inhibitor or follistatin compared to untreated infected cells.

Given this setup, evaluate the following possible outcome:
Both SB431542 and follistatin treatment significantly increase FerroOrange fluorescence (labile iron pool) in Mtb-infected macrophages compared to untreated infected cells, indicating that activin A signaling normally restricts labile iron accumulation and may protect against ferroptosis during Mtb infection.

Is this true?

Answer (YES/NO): NO